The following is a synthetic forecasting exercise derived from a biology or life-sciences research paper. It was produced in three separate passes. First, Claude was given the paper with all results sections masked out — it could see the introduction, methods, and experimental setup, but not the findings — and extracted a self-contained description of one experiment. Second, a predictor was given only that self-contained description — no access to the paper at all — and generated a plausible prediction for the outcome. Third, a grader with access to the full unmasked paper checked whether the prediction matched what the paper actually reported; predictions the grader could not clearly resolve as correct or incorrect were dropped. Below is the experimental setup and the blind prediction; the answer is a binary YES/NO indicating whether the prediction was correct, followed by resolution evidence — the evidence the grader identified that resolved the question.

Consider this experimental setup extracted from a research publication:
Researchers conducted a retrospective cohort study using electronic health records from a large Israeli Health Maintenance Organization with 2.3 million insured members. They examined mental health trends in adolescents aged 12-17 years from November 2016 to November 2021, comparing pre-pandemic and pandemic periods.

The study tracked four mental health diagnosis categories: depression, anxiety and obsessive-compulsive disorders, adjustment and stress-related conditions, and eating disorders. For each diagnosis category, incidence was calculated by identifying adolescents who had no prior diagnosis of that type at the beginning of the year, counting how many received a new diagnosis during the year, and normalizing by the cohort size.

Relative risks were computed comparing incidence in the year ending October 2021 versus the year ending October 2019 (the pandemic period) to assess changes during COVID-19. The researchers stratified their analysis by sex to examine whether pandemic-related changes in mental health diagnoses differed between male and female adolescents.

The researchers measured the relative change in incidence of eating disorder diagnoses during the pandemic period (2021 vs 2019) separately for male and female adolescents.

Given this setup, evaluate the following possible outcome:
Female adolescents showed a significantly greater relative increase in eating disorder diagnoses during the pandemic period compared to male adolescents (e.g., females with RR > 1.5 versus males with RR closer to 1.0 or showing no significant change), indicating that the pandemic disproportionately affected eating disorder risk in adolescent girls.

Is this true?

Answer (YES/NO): YES